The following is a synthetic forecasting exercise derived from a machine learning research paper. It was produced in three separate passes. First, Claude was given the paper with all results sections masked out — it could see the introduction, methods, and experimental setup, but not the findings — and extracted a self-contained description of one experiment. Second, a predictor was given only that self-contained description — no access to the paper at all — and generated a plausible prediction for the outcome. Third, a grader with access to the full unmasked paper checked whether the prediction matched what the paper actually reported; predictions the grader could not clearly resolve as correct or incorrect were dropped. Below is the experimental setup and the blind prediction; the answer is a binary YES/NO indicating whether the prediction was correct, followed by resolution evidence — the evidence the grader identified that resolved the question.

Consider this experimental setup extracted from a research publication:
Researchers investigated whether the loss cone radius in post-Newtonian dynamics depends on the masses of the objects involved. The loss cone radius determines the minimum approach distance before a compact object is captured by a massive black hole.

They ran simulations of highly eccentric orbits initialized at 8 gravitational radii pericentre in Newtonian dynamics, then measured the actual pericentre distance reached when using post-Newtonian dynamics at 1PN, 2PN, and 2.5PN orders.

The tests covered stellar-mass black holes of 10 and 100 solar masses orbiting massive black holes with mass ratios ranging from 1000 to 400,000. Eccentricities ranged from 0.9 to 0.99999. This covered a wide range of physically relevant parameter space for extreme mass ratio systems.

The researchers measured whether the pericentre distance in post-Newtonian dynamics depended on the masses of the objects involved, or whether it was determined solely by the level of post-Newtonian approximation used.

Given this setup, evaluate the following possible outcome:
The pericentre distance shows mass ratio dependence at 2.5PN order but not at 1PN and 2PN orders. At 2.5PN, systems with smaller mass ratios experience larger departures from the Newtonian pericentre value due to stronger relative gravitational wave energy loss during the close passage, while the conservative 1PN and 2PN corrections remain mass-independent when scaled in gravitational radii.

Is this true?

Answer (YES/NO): NO